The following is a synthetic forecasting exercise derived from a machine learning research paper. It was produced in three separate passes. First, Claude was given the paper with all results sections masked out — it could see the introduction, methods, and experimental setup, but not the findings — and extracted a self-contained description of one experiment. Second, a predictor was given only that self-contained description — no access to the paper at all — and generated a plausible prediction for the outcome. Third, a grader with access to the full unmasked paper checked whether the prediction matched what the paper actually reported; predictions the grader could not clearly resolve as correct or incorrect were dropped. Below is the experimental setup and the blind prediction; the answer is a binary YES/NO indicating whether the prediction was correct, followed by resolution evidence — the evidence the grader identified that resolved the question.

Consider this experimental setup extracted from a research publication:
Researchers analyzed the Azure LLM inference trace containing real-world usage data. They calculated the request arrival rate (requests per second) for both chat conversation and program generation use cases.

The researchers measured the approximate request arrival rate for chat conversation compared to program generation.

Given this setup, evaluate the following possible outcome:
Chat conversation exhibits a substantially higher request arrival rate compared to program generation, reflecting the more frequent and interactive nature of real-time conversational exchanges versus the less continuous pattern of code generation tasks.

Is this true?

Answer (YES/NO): NO